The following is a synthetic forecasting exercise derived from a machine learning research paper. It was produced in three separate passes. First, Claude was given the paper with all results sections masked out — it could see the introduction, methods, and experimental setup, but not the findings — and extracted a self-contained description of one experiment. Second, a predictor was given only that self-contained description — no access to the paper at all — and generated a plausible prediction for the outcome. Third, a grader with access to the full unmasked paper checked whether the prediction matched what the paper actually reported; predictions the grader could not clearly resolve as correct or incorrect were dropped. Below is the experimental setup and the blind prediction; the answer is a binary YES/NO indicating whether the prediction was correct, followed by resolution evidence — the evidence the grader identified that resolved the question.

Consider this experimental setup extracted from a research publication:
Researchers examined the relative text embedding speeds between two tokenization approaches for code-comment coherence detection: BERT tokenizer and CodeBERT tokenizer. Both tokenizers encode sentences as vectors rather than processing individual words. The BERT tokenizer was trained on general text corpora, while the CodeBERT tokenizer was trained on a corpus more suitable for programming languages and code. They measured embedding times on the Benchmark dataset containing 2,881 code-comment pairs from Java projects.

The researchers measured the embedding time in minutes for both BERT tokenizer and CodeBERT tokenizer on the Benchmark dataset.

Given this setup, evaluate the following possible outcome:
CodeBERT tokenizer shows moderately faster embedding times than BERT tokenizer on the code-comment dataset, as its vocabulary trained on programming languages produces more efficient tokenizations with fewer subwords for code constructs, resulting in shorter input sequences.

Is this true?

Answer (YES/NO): NO